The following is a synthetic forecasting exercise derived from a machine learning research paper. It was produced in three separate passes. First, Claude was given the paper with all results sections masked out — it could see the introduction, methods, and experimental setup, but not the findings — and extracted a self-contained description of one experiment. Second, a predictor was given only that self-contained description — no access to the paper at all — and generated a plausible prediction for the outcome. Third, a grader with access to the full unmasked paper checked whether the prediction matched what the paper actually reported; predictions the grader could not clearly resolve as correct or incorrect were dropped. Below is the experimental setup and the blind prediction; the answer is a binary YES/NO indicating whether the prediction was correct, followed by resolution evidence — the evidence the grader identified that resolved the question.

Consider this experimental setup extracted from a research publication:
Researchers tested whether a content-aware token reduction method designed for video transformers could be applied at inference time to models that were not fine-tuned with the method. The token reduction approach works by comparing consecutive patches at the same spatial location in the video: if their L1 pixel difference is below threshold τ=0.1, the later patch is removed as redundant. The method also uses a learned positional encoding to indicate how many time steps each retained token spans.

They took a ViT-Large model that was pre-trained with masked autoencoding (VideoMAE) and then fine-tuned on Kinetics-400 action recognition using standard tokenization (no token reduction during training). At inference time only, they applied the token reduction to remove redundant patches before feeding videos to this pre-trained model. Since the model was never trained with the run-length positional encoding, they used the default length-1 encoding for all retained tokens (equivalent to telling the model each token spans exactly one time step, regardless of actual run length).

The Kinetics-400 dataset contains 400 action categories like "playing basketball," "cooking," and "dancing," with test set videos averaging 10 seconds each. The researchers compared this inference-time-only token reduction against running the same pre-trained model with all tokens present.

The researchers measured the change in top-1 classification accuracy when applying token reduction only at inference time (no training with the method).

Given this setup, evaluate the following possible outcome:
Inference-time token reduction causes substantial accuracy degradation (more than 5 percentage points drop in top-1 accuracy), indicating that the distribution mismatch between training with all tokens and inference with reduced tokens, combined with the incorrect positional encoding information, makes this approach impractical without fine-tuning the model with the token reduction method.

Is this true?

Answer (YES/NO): NO